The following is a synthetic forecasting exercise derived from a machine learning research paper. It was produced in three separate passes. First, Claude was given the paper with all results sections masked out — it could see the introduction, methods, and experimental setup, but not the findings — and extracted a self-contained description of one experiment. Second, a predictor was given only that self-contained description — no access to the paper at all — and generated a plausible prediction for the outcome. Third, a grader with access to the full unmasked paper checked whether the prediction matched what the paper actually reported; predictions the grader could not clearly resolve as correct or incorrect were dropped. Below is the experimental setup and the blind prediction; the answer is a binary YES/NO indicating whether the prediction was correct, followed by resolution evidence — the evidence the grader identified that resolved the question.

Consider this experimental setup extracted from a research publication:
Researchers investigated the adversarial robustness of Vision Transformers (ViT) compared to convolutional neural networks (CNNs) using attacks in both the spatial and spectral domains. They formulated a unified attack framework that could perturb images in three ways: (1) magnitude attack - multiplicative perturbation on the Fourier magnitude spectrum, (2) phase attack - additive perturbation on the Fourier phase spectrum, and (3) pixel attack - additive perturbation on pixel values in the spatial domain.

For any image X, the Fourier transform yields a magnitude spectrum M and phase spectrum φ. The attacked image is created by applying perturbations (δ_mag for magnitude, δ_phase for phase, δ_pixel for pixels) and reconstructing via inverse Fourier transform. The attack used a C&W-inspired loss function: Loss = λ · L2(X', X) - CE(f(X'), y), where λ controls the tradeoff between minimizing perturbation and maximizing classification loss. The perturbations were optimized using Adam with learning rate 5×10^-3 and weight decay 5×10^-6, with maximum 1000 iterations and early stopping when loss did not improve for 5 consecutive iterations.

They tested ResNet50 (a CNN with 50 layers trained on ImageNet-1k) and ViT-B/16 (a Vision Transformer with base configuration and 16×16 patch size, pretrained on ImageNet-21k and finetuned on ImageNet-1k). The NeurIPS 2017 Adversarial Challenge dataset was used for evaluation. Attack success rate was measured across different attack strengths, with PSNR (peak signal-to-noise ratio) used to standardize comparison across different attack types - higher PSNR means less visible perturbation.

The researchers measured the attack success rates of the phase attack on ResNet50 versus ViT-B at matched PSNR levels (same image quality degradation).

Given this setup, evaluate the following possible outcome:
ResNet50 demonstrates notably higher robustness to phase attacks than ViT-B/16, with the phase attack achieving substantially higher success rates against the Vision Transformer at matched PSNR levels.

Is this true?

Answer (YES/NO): YES